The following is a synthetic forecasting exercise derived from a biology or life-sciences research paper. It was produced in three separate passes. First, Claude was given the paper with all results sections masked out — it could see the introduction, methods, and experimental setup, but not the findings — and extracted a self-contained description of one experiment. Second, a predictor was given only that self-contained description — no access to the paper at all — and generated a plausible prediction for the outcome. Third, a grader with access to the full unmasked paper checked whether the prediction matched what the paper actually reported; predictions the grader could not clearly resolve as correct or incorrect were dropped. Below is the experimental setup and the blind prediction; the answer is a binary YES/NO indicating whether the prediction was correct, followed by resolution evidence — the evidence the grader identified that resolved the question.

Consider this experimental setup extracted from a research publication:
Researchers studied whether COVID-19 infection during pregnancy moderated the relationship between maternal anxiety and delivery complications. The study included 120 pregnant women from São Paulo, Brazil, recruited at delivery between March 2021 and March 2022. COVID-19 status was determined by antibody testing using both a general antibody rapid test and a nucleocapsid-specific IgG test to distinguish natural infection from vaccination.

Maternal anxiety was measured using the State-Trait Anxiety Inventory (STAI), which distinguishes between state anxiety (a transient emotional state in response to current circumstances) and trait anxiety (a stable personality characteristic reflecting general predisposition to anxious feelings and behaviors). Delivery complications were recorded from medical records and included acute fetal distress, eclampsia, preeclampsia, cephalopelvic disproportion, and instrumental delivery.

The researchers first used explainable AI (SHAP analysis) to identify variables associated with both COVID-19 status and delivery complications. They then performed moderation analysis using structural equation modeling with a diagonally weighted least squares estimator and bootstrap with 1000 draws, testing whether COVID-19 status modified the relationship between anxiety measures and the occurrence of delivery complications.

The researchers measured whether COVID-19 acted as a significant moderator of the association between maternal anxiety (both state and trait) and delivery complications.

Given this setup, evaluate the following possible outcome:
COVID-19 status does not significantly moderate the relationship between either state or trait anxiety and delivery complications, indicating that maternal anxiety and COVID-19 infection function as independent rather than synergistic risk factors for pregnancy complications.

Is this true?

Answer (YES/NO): NO